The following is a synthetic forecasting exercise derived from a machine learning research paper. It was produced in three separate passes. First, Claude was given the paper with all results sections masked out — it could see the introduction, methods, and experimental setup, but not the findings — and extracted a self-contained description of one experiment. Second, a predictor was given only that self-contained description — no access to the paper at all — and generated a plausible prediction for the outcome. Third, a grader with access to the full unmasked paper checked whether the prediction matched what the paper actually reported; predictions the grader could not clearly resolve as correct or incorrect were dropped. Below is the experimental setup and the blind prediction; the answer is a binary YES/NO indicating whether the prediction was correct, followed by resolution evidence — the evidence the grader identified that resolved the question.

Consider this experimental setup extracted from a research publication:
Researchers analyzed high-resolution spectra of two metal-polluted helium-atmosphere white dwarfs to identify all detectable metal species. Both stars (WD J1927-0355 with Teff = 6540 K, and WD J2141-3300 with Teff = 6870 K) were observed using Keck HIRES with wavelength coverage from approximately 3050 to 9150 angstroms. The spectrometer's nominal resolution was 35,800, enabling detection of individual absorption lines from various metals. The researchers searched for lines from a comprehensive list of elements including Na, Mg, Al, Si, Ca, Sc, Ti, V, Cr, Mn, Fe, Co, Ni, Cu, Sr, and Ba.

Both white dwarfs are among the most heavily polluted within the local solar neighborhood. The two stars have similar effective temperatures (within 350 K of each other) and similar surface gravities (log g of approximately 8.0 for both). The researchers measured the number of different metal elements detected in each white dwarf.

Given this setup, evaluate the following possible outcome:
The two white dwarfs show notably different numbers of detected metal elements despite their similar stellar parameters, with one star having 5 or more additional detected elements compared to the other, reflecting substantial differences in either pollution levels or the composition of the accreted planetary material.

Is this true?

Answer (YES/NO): NO